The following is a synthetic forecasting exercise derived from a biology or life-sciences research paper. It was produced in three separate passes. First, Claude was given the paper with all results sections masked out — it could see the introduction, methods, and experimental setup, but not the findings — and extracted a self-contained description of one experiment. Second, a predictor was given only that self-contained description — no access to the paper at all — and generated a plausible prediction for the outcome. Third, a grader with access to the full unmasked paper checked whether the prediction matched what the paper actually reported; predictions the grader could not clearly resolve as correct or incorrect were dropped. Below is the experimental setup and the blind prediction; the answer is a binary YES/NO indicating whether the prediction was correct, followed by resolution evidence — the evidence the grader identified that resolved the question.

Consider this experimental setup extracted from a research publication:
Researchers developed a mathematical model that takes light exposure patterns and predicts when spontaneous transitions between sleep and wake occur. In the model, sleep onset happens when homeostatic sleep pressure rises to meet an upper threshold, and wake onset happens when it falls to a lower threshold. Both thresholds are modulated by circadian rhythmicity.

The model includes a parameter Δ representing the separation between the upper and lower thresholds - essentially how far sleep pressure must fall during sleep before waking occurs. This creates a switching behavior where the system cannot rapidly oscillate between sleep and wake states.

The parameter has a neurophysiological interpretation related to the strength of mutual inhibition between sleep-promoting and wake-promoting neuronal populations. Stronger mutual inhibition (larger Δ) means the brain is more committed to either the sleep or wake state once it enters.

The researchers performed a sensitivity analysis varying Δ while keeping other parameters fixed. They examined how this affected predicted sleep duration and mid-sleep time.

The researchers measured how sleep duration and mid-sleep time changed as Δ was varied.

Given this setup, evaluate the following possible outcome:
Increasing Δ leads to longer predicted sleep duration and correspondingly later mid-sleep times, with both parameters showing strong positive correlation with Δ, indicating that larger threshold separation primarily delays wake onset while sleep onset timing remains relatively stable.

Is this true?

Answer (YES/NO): NO